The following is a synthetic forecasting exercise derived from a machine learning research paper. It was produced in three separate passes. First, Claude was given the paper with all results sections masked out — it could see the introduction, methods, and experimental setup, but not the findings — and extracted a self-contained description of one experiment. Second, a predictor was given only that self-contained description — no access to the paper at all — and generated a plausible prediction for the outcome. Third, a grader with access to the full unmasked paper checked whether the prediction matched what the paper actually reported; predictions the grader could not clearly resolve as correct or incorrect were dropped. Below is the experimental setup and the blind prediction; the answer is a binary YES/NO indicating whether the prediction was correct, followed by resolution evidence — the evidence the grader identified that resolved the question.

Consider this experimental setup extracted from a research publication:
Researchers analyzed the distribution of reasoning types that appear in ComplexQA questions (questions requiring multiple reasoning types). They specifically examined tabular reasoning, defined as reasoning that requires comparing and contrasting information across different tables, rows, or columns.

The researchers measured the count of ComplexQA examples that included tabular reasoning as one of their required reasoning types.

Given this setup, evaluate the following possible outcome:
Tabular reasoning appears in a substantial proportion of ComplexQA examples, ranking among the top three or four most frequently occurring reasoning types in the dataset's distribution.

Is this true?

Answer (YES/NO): YES